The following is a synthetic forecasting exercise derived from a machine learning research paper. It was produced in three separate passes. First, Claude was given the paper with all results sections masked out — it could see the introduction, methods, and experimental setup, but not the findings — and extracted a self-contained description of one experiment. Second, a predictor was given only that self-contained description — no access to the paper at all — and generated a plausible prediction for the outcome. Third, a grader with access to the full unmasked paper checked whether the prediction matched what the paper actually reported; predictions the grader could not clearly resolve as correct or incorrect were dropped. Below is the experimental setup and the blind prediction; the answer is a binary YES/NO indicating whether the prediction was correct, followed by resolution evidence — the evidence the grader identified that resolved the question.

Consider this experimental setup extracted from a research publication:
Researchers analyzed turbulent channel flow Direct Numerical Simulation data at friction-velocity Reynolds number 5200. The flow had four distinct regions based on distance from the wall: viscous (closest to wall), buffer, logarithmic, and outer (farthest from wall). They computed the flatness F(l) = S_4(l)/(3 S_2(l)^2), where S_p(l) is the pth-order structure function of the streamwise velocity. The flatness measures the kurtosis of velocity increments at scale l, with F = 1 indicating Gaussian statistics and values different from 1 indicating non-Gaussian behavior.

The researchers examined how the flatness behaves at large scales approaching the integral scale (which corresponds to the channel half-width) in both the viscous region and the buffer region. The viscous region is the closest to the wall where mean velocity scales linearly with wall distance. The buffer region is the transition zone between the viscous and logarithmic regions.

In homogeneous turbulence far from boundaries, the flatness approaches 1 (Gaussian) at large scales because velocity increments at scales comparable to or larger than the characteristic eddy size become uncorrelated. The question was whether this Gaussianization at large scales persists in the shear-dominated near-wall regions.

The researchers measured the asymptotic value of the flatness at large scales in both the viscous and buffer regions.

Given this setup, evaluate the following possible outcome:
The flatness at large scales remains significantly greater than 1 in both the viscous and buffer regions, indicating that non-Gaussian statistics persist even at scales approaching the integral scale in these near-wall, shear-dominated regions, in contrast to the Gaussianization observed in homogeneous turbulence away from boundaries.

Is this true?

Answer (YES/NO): NO